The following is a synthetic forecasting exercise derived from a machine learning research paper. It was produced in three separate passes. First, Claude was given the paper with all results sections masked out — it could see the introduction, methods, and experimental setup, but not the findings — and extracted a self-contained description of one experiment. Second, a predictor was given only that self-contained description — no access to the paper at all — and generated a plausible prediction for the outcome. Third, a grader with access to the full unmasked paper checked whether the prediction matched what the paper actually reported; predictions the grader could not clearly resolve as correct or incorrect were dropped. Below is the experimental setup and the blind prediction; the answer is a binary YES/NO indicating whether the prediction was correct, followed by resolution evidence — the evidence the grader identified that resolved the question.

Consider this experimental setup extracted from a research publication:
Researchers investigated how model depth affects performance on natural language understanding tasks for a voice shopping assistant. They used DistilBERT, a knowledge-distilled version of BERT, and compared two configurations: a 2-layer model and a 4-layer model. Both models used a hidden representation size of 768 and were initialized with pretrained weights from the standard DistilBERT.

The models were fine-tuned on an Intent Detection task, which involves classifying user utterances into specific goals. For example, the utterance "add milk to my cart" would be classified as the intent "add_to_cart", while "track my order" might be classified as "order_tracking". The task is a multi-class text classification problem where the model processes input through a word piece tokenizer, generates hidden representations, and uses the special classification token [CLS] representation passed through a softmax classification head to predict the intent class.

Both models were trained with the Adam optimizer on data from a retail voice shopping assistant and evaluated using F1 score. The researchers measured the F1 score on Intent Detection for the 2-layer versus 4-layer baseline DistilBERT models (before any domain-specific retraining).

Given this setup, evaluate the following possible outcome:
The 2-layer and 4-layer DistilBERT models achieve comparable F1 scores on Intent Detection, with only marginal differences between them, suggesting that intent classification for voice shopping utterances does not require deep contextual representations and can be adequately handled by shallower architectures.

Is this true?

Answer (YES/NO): NO